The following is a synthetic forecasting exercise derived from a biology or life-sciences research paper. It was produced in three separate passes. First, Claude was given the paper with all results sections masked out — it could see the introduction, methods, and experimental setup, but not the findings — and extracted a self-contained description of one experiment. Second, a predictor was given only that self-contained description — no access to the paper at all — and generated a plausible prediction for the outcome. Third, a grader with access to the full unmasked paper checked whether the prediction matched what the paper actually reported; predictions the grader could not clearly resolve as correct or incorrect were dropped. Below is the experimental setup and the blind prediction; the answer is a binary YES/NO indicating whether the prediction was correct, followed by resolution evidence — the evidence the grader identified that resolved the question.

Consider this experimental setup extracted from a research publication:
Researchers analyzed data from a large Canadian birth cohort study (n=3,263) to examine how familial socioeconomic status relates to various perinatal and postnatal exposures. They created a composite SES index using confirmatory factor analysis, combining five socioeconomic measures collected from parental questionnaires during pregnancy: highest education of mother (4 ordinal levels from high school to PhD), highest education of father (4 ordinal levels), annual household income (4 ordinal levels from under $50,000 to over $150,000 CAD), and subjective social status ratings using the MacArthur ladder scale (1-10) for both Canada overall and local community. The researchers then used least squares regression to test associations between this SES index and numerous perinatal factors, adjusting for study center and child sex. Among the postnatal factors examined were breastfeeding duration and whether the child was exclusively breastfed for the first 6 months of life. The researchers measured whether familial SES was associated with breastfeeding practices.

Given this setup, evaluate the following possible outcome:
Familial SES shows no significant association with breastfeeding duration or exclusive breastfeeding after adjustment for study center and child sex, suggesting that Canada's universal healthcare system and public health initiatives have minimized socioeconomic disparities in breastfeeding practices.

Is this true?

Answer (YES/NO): NO